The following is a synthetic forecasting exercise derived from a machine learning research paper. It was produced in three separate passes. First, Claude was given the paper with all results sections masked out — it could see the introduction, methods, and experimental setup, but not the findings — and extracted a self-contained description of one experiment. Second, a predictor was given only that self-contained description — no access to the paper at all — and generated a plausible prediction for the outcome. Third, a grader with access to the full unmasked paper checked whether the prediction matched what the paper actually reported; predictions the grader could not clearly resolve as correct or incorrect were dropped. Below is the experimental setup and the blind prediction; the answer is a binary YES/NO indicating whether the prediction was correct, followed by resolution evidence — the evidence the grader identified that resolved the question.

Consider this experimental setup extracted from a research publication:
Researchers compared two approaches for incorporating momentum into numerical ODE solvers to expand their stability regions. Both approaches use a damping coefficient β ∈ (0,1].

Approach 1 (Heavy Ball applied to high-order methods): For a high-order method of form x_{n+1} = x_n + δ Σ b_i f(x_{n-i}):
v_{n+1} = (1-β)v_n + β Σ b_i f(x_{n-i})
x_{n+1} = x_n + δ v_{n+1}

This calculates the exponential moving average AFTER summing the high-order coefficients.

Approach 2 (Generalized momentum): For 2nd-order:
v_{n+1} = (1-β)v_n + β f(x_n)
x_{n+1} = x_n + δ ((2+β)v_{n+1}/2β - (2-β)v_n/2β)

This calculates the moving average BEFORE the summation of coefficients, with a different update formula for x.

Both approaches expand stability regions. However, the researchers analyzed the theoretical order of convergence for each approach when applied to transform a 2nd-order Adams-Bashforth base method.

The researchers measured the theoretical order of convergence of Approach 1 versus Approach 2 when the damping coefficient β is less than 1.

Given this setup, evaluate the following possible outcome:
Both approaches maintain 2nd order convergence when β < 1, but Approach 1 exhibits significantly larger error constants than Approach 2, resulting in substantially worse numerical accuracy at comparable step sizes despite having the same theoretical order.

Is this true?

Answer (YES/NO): NO